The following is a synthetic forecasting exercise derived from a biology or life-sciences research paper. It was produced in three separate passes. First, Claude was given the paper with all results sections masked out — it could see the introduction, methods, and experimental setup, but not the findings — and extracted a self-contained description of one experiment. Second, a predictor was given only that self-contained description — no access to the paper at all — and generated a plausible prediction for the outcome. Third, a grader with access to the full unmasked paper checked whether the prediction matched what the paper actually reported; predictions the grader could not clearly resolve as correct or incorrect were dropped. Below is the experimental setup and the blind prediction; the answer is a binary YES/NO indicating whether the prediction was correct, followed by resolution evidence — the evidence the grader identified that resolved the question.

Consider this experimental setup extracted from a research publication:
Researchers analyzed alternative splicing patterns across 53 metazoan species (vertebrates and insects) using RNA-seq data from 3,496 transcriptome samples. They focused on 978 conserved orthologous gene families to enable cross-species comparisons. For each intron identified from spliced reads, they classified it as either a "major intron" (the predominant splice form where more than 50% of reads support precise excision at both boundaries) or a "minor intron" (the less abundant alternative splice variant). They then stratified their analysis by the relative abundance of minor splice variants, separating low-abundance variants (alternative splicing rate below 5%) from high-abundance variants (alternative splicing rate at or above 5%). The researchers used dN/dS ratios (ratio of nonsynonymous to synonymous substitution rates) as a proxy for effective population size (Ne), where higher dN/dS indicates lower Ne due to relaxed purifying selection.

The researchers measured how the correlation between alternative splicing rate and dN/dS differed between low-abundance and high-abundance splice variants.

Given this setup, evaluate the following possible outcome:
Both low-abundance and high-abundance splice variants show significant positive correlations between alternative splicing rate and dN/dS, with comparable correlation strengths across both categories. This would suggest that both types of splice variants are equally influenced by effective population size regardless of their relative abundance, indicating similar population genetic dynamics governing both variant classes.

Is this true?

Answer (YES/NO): NO